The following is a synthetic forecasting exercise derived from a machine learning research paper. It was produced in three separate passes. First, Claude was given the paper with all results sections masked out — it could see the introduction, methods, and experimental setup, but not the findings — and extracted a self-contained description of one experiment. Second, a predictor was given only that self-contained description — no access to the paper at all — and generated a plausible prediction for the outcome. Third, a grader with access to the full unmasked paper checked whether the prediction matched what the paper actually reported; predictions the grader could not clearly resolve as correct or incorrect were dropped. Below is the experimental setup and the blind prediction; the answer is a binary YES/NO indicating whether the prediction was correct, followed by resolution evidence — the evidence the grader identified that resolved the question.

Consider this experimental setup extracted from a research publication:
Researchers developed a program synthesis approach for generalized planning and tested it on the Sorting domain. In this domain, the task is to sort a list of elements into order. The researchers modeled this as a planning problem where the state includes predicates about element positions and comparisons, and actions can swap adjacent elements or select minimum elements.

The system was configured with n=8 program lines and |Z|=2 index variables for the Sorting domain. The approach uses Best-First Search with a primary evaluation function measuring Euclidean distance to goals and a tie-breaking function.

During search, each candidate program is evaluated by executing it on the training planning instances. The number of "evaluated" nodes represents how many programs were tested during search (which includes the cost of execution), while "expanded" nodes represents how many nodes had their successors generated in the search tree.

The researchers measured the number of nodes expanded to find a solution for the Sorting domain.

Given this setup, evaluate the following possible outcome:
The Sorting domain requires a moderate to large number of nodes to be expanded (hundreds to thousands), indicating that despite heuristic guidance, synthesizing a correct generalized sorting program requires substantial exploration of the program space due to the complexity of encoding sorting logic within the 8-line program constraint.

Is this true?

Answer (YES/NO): NO